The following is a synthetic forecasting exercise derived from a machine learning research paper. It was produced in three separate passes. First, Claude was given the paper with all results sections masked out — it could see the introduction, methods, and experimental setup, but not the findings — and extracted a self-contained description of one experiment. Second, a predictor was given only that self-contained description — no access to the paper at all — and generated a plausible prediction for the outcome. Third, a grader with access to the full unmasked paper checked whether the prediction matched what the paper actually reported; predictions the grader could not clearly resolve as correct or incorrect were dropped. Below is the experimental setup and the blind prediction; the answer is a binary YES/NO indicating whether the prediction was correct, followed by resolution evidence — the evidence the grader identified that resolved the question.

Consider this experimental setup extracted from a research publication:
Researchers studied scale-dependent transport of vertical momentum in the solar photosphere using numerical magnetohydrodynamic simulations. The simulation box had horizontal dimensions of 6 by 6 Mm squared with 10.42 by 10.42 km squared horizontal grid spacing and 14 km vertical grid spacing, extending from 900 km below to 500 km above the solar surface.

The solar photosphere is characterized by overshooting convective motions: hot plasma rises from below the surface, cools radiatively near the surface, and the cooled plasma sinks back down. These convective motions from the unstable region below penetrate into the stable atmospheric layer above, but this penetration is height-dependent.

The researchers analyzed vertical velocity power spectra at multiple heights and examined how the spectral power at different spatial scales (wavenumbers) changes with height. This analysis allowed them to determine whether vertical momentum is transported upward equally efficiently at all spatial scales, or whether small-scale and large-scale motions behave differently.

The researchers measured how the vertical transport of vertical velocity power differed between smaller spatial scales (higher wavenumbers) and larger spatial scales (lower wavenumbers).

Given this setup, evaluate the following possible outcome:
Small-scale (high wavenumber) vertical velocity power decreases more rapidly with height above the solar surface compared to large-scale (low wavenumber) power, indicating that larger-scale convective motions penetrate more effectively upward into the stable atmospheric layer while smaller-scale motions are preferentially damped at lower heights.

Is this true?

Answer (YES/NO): YES